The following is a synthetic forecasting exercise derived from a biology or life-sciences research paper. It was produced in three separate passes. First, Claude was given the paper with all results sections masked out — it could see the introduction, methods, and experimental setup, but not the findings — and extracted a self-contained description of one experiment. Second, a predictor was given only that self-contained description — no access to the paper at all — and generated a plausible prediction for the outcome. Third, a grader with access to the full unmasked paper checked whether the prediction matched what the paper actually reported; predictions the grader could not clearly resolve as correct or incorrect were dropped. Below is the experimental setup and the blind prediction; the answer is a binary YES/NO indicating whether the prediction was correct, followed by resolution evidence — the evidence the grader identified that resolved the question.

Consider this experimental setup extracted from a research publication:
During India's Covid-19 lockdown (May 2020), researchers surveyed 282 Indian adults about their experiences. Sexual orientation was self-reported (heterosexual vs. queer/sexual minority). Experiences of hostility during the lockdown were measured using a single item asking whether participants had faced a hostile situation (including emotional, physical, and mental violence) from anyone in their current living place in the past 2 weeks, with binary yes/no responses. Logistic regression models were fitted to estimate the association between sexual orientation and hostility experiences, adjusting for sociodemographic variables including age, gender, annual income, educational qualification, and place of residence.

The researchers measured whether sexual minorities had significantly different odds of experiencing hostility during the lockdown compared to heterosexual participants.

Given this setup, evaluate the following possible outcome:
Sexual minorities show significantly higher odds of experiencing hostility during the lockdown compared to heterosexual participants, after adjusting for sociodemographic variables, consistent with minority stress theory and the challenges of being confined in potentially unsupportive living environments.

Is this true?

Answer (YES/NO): NO